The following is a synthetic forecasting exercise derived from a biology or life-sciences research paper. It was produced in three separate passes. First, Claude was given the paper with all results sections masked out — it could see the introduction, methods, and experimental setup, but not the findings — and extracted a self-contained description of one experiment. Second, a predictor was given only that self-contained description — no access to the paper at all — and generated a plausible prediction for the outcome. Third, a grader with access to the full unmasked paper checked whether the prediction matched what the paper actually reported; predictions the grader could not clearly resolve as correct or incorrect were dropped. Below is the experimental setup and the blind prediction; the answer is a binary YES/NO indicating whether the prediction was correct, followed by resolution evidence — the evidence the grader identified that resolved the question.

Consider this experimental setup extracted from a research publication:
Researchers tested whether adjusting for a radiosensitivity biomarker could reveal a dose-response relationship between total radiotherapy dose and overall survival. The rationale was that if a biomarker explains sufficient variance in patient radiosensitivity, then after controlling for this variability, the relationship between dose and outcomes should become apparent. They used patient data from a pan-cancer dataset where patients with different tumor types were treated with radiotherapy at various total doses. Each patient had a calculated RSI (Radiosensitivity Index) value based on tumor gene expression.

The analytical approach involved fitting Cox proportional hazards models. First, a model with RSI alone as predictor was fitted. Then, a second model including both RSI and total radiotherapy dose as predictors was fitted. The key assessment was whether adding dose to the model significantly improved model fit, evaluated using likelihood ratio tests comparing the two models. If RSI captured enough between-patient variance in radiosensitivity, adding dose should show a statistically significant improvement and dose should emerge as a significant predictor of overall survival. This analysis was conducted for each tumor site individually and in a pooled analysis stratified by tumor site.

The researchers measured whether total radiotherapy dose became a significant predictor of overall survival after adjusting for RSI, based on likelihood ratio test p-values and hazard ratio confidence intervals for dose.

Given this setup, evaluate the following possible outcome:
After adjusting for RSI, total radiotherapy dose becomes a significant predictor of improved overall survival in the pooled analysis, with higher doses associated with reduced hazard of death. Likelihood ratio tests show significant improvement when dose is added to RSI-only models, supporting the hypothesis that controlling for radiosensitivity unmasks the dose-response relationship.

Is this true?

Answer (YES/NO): NO